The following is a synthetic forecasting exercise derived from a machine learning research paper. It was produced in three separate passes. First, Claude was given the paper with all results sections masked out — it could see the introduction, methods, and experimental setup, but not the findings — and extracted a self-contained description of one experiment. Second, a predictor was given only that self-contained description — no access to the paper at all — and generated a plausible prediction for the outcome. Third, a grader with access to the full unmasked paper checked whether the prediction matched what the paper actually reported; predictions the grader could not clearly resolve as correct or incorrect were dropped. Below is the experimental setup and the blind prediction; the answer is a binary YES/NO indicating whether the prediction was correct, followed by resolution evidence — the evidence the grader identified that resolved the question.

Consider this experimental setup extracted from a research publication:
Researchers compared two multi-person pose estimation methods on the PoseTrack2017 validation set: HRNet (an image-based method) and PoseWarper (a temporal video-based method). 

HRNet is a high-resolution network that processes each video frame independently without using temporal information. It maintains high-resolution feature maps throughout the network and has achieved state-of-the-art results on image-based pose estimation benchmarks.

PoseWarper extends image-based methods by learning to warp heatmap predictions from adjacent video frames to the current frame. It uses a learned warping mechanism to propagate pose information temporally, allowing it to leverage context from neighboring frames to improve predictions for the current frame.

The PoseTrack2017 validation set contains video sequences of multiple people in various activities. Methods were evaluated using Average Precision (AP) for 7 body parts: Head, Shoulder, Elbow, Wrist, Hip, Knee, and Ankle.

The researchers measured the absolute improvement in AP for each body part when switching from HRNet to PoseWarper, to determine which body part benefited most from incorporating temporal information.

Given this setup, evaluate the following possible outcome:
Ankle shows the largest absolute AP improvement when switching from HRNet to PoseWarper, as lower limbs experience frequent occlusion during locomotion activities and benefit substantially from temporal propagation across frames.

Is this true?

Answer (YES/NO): NO